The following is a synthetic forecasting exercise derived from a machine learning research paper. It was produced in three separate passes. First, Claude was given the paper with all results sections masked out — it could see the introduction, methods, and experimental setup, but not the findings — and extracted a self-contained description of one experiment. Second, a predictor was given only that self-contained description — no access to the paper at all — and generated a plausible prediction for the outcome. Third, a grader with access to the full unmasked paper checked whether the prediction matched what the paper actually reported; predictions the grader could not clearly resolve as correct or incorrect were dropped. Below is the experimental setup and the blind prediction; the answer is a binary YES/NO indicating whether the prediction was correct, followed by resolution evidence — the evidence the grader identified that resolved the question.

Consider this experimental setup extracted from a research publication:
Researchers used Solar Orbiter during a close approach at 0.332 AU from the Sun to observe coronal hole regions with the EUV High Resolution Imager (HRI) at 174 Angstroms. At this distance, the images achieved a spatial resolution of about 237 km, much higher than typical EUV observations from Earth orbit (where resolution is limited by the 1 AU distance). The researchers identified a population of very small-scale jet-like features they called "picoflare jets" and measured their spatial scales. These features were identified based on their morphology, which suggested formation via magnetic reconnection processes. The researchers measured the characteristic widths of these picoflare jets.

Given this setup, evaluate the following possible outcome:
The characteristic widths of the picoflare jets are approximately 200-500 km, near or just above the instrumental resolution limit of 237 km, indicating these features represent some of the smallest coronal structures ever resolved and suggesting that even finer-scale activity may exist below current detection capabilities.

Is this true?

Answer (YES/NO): NO